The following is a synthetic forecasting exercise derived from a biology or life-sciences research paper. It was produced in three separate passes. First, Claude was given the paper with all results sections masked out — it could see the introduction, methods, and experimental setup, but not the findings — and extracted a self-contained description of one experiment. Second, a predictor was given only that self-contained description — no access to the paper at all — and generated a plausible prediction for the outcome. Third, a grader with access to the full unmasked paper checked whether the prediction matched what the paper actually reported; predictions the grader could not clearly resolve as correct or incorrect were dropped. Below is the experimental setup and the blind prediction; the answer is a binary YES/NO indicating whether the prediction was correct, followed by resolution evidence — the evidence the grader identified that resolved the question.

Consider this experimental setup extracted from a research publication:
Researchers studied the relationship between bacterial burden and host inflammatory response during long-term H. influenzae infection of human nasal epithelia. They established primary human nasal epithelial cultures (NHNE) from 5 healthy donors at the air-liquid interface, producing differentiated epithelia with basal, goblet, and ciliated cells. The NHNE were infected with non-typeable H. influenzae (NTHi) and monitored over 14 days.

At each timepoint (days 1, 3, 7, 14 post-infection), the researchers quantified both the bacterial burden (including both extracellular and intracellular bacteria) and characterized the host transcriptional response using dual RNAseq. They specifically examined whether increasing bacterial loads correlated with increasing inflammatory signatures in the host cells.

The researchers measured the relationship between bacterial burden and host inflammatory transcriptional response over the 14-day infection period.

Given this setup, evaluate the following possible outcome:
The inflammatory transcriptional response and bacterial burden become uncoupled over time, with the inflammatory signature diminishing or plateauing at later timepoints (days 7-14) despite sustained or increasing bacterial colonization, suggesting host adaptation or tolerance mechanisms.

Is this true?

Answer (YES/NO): NO